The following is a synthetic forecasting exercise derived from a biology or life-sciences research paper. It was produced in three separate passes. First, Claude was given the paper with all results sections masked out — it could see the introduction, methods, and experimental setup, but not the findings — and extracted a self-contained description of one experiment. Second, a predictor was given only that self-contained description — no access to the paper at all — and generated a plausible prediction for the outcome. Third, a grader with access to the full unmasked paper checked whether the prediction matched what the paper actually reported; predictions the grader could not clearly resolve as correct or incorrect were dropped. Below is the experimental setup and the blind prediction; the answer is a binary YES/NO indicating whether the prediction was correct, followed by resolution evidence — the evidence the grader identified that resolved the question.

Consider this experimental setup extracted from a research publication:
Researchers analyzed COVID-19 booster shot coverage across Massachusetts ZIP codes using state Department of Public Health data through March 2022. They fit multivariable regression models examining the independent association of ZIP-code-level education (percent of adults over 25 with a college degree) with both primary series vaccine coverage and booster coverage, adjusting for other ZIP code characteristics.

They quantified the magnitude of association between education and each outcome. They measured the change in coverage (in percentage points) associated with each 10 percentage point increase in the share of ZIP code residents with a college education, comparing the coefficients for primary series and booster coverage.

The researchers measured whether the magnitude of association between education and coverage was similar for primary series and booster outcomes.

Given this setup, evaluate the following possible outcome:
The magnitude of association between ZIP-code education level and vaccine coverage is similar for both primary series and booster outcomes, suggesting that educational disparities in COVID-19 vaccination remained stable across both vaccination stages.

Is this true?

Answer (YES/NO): YES